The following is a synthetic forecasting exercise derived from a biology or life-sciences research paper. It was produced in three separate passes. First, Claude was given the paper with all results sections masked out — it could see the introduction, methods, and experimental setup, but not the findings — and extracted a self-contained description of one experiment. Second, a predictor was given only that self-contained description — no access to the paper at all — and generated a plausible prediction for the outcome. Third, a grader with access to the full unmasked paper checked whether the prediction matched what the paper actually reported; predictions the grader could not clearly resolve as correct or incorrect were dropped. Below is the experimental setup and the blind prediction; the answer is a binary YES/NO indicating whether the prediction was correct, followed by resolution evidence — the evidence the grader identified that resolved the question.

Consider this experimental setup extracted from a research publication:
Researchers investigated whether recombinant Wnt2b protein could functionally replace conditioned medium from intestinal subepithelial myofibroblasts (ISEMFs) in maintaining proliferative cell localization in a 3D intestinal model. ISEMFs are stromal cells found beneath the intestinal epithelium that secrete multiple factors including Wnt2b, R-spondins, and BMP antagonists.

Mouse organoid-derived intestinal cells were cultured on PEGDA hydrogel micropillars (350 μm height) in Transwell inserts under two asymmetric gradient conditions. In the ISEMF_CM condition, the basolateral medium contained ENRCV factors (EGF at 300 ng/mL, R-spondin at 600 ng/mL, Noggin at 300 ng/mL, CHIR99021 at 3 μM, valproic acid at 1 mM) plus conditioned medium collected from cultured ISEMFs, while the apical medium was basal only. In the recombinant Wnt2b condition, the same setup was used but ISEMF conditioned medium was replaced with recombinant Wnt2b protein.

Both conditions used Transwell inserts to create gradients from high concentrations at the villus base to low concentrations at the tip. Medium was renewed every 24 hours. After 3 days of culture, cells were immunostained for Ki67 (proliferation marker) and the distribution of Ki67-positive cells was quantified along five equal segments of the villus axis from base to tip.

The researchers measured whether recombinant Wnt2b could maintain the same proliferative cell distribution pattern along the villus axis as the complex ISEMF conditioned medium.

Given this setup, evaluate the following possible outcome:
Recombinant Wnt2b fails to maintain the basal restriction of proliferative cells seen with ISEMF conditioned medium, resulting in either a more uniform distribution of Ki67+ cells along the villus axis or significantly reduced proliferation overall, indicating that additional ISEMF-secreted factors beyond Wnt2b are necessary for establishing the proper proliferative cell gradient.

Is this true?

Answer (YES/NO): YES